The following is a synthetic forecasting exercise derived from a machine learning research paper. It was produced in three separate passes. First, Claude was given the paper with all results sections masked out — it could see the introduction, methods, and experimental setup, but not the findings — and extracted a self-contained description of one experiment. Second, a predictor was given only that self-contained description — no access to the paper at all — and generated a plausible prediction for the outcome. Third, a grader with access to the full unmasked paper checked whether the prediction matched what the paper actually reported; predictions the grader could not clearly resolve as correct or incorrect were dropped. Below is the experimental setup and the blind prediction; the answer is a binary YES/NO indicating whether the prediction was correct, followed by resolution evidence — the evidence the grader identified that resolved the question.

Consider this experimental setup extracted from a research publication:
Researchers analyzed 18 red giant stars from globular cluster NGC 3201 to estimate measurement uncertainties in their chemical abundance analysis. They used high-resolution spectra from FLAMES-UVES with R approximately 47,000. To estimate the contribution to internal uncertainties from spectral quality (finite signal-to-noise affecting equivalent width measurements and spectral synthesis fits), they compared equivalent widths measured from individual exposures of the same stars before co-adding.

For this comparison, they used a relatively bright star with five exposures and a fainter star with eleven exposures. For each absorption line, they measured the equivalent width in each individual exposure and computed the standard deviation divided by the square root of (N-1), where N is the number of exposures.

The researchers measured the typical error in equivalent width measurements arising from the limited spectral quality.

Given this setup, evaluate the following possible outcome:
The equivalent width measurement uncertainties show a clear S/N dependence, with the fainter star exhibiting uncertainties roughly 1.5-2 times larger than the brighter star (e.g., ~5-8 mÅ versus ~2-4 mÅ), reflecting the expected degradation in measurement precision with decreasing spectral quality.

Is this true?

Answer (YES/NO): NO